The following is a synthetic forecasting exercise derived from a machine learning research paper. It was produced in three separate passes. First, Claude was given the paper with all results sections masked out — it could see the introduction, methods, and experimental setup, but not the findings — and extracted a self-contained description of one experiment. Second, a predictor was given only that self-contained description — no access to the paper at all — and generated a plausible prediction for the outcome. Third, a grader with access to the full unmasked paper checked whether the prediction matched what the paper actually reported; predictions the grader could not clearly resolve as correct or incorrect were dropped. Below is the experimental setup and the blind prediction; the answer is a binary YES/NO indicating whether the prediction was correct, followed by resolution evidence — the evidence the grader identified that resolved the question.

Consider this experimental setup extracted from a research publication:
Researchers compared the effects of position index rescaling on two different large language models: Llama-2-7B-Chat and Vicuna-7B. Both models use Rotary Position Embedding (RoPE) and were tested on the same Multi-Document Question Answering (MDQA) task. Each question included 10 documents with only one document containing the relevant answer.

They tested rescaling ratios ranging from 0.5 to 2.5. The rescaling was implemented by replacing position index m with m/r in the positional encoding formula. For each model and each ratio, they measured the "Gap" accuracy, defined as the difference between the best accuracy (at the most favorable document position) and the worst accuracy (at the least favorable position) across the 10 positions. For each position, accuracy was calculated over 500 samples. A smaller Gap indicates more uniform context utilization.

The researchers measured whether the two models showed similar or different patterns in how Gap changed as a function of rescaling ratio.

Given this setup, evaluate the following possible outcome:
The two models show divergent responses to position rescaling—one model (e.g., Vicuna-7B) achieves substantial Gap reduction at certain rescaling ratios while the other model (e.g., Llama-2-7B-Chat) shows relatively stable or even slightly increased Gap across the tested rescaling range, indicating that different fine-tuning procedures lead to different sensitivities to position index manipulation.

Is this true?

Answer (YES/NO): NO